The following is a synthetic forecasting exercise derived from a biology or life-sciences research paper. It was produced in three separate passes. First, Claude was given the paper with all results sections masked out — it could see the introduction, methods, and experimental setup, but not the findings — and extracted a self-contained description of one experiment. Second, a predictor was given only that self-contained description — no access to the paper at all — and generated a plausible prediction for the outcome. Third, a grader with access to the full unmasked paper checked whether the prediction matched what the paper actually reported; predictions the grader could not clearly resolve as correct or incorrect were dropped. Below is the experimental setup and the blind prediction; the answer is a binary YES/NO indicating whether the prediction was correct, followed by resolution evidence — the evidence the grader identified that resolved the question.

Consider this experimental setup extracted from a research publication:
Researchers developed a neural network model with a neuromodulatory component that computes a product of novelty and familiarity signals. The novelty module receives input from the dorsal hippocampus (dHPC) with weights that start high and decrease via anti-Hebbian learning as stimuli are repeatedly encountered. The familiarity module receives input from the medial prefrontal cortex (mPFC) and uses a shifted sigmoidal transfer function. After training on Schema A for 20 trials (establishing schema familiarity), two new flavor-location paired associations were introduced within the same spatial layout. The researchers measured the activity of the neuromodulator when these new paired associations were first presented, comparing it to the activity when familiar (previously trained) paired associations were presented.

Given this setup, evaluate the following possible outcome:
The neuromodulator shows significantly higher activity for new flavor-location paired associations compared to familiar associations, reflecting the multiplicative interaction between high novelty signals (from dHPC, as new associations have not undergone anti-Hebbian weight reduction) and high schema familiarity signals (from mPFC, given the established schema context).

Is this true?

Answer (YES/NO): YES